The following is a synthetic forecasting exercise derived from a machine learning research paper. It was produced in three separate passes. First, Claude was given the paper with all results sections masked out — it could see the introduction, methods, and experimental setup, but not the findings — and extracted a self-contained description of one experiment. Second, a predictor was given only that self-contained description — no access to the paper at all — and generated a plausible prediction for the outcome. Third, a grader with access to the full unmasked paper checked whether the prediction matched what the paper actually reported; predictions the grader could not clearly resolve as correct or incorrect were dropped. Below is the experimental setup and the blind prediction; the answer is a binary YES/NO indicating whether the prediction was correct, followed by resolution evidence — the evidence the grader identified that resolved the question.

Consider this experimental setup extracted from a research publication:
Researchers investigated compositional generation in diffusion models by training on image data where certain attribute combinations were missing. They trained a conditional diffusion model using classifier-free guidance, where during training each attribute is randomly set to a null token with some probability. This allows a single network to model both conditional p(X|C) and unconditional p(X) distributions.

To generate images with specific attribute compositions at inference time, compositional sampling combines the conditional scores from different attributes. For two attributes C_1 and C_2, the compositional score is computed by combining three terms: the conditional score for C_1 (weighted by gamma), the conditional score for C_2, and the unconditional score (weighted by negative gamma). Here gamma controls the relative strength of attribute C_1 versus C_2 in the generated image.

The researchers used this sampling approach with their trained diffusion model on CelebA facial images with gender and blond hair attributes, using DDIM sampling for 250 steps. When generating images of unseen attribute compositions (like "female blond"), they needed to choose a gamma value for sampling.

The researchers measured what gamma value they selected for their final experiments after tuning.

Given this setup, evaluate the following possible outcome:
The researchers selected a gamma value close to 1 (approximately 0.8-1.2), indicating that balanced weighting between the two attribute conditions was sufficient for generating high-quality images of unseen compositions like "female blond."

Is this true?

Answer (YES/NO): NO